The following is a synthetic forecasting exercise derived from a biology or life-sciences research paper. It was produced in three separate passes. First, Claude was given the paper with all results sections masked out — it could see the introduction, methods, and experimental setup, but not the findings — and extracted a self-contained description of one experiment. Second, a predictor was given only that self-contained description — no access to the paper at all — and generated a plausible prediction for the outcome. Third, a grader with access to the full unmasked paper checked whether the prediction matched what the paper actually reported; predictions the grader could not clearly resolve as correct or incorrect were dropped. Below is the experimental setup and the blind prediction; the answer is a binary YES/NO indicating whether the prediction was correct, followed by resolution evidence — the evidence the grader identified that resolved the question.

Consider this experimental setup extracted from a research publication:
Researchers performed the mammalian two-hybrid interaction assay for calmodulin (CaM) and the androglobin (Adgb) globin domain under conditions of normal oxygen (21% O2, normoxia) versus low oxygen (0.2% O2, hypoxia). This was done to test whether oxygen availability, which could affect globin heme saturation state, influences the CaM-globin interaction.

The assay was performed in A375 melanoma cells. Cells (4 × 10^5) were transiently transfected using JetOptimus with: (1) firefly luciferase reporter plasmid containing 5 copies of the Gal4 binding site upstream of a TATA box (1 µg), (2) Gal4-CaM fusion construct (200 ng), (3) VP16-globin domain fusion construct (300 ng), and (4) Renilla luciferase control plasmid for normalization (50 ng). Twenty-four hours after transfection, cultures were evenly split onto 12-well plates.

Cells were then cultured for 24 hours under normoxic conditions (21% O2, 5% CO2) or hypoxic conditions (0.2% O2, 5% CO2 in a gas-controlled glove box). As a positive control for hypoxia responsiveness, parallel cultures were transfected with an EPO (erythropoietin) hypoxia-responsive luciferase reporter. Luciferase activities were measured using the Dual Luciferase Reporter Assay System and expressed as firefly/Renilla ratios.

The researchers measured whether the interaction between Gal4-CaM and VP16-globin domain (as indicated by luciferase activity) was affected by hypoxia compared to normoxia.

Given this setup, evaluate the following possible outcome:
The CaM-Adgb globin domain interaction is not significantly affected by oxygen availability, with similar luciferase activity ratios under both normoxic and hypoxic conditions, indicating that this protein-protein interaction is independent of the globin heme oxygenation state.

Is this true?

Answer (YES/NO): YES